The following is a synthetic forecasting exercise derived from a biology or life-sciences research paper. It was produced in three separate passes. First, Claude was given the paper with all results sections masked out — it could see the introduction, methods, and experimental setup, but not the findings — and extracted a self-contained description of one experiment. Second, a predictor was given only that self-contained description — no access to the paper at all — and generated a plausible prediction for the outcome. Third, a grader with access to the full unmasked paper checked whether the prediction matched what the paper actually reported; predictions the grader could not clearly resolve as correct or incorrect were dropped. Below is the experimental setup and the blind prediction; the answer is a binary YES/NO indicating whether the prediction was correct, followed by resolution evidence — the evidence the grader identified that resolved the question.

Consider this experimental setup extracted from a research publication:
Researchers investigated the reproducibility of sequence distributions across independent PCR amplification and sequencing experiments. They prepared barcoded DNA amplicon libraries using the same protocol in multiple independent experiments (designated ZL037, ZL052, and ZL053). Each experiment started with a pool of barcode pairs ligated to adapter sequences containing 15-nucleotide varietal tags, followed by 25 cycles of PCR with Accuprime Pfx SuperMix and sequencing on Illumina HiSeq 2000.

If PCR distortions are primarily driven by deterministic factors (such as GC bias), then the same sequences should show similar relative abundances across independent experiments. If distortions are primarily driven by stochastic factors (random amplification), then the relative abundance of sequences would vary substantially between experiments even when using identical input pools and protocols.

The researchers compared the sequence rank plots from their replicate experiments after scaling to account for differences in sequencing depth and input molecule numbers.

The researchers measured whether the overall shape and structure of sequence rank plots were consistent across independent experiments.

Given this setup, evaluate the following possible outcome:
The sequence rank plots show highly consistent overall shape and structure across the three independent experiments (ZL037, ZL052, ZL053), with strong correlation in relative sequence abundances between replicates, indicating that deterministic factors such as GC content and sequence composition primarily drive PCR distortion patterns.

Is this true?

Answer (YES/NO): NO